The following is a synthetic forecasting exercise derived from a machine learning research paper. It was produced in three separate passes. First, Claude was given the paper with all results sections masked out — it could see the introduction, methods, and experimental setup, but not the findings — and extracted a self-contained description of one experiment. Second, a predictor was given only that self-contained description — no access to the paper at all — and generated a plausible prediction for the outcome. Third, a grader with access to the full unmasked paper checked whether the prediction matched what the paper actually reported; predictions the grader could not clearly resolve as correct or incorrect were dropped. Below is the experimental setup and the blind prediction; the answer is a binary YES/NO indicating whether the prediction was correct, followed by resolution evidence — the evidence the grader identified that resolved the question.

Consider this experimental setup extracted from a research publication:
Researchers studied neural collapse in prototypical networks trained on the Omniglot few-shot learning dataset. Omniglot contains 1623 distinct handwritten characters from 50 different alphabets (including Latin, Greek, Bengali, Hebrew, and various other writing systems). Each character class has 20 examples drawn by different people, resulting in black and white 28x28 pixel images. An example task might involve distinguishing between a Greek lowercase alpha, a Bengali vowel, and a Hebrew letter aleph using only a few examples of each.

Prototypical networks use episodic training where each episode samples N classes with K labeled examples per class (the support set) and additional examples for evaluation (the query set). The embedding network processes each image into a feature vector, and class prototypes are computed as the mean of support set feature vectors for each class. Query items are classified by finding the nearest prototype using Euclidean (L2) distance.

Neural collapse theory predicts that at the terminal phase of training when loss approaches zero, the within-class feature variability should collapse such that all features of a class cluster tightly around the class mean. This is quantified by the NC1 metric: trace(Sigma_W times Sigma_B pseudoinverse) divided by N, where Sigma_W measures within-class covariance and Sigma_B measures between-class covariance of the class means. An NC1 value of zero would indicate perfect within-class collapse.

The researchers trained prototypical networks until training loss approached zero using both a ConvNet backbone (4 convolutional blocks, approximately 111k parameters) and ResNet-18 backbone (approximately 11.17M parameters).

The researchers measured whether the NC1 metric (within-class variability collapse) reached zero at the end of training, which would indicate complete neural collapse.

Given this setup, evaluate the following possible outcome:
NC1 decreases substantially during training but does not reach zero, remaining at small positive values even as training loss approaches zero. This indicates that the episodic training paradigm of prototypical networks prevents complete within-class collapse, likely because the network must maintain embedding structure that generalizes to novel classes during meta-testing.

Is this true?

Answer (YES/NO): YES